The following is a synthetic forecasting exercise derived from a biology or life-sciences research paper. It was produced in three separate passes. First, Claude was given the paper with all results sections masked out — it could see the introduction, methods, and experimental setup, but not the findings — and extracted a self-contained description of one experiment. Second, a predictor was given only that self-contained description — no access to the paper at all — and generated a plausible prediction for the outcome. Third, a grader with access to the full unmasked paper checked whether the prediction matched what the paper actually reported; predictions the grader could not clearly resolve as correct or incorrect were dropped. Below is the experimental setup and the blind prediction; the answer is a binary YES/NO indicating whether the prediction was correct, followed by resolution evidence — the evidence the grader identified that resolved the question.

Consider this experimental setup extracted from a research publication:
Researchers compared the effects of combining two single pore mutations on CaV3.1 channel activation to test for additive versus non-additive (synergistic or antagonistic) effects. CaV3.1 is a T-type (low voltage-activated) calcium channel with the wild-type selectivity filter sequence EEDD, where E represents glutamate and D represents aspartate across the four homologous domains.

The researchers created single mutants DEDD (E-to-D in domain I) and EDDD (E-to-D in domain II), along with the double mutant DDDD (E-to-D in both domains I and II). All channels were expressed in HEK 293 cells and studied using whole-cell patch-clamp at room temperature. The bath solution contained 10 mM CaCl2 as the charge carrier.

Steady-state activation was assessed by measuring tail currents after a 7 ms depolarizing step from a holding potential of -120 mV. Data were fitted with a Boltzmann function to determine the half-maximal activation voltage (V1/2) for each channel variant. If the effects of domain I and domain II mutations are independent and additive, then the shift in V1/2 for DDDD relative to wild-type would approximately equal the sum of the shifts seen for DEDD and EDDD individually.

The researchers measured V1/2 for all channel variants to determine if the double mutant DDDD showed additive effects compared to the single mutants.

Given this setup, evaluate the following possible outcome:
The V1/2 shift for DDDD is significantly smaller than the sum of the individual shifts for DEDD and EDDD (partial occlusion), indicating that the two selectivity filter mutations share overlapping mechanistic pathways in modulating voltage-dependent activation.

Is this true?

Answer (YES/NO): YES